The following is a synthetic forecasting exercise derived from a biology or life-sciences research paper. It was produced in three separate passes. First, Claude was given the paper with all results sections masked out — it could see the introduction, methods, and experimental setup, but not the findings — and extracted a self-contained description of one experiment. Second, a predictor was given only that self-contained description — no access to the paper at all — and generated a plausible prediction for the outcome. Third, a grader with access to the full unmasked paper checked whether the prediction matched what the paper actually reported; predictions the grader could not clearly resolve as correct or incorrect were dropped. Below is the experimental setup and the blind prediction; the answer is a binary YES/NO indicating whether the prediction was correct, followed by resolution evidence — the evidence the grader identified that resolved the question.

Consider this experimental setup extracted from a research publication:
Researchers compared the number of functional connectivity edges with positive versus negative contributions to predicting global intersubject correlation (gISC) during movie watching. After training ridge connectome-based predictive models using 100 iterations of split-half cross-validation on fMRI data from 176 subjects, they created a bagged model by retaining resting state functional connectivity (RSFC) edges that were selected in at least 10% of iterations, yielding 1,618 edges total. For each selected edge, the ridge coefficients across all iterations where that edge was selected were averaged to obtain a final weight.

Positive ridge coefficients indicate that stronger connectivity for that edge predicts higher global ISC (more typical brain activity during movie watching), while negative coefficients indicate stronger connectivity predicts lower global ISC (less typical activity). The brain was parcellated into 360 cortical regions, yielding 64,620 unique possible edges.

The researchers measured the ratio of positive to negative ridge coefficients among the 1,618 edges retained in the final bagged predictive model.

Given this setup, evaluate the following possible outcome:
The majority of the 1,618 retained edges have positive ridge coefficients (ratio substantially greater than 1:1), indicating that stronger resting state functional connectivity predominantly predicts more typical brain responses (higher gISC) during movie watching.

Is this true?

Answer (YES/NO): YES